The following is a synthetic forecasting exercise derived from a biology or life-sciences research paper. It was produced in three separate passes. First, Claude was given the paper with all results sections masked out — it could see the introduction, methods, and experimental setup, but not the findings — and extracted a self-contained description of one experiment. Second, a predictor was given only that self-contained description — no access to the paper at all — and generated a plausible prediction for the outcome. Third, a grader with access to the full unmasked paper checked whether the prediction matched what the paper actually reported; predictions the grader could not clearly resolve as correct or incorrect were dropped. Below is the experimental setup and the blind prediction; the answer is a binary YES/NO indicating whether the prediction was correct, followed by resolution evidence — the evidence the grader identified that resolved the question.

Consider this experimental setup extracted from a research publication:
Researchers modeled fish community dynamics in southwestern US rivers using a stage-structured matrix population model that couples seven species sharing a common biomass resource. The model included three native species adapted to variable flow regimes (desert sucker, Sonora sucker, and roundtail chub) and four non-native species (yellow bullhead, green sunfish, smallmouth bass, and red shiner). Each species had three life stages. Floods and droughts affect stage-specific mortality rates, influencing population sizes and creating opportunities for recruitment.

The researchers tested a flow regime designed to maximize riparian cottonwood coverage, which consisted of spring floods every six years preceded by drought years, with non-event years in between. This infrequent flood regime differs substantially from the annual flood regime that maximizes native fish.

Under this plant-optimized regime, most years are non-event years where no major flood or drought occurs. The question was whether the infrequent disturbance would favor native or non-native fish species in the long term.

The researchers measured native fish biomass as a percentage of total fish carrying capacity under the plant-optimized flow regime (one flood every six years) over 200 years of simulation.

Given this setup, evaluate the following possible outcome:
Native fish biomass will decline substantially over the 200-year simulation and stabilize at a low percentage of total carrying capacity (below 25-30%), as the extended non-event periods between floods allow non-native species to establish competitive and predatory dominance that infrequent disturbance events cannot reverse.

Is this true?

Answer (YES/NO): NO